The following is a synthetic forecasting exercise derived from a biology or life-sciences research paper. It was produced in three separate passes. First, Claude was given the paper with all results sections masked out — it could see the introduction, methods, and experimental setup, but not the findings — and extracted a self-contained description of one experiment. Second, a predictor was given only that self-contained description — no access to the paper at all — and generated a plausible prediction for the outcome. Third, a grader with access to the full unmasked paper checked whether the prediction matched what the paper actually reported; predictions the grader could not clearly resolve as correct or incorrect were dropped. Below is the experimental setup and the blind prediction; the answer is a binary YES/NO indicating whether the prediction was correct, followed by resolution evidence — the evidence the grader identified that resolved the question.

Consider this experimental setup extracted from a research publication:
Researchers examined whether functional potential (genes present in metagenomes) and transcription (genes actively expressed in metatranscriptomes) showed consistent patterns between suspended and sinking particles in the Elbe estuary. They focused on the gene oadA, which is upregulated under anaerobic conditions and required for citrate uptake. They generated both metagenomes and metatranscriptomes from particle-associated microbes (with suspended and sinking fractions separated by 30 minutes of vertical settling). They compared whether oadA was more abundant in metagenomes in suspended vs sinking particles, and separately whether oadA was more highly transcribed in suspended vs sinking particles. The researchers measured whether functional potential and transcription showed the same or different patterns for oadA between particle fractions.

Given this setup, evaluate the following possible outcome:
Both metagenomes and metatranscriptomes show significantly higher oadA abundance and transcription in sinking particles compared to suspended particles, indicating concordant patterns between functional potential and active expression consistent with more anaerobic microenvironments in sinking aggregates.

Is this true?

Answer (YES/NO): NO